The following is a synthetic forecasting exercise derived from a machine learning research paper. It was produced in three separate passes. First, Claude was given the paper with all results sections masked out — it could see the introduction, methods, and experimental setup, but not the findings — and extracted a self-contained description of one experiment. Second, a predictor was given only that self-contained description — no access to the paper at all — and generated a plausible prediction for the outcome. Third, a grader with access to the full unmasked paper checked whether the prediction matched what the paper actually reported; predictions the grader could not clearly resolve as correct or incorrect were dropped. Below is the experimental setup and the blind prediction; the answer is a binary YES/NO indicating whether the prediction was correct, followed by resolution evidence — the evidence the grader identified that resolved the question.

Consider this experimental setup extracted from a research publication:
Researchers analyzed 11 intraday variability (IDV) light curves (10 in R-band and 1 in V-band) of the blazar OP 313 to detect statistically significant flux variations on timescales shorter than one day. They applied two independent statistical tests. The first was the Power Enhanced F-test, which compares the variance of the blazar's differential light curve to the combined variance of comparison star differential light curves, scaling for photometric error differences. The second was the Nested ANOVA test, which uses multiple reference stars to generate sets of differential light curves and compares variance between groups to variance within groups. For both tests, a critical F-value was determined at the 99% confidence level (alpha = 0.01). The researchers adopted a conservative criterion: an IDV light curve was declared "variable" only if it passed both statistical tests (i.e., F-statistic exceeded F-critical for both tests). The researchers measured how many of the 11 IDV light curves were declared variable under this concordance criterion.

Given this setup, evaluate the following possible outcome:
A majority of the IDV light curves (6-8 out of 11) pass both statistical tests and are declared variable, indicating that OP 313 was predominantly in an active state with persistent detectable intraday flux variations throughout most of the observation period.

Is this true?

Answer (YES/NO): NO